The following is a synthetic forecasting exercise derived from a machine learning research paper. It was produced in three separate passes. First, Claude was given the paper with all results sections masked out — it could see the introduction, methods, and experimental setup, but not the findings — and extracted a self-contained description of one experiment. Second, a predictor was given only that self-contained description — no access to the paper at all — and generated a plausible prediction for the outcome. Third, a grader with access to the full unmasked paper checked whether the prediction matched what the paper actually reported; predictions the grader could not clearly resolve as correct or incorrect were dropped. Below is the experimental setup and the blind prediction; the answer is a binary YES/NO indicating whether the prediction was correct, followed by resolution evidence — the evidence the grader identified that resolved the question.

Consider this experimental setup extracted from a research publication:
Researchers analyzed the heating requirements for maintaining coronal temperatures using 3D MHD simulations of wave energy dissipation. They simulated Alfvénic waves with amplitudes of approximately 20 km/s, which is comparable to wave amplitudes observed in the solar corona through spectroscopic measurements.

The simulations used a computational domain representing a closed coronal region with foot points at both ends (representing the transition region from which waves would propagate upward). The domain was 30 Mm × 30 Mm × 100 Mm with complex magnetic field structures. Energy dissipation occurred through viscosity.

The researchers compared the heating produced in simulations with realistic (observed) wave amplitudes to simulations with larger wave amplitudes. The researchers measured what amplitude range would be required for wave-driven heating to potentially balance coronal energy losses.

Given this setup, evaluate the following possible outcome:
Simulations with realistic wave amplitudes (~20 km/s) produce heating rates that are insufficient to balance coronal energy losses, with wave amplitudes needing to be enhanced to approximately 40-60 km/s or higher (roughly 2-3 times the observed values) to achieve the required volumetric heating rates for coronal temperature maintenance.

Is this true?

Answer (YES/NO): NO